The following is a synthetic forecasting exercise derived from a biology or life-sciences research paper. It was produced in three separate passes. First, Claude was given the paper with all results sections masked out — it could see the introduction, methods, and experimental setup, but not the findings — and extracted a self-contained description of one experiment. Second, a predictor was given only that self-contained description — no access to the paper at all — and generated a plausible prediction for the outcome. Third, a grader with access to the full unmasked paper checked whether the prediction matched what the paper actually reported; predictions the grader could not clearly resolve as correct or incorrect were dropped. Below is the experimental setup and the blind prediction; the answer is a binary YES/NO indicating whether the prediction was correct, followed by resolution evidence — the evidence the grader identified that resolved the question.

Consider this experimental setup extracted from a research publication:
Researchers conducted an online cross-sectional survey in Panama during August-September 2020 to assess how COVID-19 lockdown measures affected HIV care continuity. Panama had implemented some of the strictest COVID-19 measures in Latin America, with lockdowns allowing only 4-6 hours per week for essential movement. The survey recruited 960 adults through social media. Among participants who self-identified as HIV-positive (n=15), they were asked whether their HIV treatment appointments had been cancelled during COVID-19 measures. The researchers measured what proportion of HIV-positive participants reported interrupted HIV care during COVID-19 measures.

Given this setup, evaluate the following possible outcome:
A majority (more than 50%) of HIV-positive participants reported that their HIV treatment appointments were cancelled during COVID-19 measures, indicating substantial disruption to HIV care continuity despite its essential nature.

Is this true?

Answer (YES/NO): YES